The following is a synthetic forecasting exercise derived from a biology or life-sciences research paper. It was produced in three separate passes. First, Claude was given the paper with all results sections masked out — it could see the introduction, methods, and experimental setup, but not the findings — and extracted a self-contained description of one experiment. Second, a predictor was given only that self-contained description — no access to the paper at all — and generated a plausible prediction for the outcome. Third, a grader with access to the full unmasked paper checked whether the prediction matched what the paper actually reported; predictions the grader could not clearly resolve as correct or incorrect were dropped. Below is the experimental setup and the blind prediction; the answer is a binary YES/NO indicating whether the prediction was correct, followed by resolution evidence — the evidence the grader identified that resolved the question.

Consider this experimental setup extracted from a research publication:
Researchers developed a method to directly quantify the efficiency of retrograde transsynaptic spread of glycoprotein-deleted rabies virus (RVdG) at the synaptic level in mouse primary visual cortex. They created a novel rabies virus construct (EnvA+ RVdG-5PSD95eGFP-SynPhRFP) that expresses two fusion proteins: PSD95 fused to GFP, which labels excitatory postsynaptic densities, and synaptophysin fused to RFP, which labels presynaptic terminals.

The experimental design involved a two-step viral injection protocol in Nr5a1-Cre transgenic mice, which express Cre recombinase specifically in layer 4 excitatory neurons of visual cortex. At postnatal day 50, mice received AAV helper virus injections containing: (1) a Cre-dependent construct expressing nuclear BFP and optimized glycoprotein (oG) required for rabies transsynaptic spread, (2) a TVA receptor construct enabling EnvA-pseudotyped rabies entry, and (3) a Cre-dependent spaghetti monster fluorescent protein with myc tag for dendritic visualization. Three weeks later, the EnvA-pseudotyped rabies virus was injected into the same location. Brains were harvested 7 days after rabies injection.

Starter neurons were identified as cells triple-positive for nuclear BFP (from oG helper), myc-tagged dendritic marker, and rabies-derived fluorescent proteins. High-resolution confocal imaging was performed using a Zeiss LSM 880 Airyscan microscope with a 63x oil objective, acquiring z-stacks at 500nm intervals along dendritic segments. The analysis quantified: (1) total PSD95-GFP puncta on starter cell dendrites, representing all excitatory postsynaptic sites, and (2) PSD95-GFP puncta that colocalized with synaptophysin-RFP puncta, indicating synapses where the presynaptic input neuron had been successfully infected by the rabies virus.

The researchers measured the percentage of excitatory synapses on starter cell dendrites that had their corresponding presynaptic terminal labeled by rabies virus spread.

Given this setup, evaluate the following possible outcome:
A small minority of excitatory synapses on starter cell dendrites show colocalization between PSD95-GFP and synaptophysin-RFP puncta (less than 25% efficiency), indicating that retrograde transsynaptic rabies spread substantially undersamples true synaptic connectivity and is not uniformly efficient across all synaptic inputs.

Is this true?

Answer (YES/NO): NO